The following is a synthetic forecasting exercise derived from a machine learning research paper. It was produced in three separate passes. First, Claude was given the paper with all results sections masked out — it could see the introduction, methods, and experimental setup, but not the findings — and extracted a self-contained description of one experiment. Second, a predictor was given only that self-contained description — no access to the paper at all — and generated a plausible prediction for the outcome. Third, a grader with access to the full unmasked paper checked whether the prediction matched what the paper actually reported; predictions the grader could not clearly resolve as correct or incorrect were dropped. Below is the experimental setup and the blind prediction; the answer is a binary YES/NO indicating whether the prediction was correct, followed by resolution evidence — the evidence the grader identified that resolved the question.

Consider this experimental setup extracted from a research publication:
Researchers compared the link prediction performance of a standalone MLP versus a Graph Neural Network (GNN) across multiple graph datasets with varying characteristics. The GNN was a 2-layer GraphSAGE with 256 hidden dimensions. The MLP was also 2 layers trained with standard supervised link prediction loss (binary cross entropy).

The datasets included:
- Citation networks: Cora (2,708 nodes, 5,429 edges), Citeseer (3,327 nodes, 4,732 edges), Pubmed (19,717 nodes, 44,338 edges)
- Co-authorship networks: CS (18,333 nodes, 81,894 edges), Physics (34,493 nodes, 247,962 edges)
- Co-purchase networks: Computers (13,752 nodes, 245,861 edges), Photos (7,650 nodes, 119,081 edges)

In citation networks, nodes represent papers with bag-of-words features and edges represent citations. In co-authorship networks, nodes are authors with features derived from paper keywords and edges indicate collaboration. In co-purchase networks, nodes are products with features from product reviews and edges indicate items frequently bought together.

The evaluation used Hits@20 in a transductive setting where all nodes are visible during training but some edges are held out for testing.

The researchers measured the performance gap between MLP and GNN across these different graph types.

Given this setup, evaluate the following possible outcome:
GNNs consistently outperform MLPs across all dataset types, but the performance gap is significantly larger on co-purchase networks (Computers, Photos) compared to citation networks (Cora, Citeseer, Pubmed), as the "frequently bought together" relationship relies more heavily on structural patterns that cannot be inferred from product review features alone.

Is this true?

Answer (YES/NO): NO